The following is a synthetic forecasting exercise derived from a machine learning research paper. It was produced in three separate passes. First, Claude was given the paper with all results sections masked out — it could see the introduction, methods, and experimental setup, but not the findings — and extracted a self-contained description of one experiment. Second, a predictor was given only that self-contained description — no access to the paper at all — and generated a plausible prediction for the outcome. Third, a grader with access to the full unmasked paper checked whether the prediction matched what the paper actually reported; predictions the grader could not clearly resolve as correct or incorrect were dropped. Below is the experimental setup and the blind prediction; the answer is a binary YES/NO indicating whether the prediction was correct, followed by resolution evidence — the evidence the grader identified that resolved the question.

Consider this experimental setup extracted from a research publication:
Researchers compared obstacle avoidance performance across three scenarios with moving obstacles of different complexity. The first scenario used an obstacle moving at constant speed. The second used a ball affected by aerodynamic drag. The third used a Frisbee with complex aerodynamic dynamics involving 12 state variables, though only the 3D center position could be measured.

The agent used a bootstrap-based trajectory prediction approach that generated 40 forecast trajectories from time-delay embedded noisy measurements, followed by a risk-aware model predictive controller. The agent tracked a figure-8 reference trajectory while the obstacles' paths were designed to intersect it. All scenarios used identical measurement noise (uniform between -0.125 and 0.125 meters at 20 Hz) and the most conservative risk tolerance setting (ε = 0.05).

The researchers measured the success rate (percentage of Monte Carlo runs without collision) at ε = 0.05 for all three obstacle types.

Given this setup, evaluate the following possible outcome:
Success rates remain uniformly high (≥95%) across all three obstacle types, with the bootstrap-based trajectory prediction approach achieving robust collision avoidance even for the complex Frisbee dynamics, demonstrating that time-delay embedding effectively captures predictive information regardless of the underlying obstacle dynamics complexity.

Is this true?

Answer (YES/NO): YES